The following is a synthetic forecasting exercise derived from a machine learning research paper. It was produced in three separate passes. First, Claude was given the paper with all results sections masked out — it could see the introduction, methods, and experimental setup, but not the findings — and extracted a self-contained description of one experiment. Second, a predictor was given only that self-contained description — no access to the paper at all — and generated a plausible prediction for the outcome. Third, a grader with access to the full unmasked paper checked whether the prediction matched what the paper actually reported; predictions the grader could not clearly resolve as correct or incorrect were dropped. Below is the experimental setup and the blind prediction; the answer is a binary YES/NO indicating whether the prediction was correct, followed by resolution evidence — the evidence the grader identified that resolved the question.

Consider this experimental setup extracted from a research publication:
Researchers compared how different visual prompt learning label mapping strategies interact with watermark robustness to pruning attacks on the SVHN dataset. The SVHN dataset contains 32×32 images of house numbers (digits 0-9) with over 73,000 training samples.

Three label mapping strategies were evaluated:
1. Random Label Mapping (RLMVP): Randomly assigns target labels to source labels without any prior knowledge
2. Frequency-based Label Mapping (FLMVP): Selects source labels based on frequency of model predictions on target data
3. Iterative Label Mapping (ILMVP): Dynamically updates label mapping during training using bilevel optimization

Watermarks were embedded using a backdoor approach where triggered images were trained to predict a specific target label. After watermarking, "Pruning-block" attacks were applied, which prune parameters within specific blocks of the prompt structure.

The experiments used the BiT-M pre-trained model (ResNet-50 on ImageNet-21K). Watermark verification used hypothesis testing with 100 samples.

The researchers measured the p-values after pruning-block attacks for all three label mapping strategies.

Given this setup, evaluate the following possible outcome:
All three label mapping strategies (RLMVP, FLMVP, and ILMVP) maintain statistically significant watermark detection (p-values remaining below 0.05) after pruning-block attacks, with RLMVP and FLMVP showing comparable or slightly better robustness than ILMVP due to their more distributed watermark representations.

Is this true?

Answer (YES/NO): NO